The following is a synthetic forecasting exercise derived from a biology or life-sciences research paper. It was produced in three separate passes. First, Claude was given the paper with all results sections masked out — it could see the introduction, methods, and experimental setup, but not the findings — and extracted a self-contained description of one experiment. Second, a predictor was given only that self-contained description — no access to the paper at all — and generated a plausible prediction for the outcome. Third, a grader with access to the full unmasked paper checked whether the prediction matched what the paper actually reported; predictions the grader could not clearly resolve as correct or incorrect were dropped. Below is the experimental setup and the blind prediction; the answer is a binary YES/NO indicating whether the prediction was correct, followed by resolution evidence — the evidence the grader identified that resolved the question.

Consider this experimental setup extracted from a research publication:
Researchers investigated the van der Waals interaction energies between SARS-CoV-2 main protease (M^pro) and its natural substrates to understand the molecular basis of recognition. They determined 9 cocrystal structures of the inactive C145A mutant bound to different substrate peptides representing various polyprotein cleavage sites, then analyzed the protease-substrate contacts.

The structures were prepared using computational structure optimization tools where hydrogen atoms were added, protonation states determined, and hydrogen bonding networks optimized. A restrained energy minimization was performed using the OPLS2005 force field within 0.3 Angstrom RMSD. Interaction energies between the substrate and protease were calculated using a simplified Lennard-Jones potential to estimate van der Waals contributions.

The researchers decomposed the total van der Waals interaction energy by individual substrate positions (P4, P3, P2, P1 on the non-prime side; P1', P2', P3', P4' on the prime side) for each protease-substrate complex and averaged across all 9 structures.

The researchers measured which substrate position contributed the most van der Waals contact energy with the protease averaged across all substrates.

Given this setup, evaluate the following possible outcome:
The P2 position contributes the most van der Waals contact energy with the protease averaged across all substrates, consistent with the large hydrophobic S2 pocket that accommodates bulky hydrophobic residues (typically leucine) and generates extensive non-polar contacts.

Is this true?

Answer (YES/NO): NO